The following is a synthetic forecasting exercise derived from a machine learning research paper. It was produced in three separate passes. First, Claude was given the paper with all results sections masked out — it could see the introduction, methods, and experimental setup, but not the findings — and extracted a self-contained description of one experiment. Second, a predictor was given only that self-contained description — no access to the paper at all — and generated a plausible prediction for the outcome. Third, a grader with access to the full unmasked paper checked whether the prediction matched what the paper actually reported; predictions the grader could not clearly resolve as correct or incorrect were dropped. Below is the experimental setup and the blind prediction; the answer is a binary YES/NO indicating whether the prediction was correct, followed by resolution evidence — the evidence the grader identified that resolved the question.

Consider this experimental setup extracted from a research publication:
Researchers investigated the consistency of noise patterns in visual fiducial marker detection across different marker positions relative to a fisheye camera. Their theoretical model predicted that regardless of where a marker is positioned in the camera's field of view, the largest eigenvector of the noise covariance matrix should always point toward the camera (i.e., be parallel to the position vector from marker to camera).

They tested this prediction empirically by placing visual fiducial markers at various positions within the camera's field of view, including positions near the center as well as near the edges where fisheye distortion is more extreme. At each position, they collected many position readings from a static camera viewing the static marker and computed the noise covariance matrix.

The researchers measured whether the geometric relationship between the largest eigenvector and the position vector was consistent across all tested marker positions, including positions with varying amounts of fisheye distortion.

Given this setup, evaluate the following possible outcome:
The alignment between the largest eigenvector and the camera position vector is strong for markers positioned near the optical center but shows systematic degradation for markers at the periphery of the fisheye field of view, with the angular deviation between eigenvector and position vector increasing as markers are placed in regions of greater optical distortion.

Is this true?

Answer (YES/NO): NO